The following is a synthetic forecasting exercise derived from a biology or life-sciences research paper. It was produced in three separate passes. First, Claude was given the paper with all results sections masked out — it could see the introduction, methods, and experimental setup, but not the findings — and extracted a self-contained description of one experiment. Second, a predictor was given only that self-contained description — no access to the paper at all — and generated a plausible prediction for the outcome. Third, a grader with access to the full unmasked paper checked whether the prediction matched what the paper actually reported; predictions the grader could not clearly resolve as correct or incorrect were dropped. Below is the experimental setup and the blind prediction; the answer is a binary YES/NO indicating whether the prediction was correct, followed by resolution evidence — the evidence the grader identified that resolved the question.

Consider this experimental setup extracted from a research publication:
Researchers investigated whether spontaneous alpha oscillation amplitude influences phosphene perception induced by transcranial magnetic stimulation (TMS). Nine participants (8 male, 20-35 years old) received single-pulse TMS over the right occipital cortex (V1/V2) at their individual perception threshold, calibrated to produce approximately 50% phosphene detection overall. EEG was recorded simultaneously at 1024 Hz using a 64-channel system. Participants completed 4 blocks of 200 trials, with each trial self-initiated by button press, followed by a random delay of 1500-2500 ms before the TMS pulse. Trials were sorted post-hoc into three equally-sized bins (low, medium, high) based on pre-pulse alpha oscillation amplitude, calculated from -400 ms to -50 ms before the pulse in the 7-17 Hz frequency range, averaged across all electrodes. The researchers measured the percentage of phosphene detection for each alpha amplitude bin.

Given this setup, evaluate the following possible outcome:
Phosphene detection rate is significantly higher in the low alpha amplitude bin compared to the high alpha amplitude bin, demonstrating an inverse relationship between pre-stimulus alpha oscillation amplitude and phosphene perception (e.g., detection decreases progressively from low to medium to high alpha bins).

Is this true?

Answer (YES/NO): NO